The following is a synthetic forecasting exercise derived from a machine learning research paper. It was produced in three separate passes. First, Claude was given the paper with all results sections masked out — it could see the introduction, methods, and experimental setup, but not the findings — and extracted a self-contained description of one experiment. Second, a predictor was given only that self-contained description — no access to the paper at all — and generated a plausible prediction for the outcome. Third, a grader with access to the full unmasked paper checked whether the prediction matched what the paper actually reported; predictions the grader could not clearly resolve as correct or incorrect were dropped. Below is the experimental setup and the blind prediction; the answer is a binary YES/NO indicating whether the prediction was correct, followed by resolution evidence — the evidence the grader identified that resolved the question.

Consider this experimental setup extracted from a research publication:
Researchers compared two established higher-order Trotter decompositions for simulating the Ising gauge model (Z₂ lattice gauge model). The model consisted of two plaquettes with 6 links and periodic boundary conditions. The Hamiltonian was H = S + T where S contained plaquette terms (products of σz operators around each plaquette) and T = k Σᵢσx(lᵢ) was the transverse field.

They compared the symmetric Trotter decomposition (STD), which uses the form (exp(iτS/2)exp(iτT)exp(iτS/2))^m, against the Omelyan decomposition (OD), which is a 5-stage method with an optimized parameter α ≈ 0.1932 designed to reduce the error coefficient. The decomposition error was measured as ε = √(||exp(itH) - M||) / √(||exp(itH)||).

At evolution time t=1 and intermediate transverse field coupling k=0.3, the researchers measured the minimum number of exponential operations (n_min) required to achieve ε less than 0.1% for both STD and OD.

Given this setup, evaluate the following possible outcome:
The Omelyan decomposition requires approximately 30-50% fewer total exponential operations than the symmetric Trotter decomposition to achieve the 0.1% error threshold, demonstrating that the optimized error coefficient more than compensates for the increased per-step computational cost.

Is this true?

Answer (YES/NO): NO